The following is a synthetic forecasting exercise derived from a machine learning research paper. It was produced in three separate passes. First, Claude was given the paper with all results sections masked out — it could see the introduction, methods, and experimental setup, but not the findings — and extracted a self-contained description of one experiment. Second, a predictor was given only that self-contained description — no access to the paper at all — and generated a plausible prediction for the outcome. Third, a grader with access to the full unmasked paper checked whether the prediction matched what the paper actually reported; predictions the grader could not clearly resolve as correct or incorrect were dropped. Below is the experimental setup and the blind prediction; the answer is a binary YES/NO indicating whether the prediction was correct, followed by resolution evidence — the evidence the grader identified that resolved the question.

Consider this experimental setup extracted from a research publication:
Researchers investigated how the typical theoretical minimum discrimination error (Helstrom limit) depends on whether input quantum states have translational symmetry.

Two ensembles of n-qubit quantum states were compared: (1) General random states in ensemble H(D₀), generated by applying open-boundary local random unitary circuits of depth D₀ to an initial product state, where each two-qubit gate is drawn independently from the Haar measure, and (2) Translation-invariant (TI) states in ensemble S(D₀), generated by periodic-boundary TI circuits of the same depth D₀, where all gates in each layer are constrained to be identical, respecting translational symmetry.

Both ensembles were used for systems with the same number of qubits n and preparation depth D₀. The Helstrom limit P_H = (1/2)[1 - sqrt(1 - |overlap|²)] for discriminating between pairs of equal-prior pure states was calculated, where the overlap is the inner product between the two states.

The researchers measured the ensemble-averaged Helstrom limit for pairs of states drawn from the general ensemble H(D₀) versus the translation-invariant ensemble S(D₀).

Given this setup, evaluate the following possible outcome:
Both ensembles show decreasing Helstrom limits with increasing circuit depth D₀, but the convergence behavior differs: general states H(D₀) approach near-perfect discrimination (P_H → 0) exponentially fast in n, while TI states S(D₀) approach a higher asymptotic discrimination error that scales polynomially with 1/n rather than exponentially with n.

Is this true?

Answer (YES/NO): NO